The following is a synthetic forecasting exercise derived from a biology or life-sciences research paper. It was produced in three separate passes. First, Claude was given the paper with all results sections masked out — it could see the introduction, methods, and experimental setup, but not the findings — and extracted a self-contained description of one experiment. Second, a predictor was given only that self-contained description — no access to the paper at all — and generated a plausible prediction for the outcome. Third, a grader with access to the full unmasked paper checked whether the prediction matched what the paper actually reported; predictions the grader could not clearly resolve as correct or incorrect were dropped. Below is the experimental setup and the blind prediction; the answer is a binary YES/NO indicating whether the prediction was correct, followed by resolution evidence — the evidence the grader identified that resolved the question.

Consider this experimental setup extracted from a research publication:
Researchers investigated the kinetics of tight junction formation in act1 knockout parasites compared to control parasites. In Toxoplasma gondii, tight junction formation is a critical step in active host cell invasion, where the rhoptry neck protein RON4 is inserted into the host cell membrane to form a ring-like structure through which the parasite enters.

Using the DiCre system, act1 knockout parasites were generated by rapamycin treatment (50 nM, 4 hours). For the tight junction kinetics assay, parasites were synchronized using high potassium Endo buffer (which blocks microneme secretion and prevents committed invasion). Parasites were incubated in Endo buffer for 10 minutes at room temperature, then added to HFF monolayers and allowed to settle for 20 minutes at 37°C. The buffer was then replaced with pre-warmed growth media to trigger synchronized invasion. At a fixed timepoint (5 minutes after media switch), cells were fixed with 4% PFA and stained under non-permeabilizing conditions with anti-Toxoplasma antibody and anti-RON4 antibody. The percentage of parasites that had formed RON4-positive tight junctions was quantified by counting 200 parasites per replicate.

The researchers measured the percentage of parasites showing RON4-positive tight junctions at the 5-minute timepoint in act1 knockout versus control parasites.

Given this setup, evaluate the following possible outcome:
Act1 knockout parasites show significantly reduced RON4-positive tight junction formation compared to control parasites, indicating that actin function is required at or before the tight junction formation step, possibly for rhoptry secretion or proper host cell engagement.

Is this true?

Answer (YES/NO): YES